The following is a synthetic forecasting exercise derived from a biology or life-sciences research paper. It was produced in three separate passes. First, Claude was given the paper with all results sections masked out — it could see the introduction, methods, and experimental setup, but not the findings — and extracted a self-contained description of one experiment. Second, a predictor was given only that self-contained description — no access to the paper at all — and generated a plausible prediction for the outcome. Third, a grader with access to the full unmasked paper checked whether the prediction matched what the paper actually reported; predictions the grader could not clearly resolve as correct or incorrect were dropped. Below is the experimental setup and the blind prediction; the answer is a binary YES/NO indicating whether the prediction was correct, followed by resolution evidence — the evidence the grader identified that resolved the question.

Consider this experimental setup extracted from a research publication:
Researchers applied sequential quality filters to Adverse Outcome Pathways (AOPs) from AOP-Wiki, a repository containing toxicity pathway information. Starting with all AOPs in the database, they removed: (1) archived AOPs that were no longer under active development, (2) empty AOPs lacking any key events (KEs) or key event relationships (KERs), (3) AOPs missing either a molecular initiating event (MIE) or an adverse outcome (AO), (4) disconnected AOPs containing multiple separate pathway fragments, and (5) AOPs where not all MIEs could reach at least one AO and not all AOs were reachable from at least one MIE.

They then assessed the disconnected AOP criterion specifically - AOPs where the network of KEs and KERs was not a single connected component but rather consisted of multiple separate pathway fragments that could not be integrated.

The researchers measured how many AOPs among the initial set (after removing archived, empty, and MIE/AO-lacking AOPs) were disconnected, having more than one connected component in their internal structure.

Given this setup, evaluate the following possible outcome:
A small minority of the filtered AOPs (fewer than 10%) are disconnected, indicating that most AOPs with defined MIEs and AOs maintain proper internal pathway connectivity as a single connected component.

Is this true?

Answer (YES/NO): YES